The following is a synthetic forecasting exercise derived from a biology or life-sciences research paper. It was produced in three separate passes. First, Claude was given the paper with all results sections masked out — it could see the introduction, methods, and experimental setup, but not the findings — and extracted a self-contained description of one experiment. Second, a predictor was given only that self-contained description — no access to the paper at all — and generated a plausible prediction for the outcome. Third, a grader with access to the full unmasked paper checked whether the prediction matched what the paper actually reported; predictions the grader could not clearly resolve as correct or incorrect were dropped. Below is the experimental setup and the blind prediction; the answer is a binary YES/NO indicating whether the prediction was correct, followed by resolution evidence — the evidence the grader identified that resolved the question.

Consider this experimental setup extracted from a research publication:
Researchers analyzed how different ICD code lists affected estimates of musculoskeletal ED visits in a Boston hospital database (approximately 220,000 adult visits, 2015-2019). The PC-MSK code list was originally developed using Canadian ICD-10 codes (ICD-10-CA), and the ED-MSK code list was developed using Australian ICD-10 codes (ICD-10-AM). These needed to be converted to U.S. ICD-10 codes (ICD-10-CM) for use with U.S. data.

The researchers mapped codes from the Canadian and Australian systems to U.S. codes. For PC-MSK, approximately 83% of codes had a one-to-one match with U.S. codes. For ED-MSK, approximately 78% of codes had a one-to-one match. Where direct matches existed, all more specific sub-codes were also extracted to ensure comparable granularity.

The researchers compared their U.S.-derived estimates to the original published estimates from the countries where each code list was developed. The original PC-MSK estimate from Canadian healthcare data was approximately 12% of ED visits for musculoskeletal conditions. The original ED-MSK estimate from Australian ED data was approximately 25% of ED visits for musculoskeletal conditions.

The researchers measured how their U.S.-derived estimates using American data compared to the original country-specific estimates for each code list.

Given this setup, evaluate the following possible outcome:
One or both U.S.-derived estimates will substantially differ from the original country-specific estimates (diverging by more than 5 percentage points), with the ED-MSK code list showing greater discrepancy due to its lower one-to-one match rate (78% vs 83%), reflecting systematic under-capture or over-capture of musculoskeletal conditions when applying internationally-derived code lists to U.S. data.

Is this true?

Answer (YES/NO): YES